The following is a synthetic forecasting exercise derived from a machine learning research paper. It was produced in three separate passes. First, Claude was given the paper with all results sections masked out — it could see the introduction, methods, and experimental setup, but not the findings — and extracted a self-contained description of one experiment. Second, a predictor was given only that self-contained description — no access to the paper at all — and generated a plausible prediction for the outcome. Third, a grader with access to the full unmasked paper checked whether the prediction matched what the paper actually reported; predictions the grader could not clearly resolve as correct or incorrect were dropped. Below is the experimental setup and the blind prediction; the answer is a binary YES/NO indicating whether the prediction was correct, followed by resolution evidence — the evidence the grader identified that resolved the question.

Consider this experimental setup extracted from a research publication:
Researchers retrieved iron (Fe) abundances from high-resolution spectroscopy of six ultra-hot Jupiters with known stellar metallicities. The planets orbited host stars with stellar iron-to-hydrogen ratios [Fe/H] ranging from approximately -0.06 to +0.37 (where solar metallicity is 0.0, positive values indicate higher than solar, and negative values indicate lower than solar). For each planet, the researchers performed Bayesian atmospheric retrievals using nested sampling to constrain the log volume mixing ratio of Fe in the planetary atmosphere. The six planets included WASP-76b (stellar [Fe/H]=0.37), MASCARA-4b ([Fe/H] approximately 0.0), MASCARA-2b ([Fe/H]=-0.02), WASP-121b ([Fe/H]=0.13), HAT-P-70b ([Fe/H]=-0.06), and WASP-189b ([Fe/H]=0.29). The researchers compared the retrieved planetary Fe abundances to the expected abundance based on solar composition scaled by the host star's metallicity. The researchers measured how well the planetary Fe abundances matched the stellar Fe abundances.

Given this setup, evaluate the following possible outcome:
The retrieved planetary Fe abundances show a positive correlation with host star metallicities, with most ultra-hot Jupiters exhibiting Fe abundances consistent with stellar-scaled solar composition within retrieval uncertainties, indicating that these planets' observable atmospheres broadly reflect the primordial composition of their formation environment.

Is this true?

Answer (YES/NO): YES